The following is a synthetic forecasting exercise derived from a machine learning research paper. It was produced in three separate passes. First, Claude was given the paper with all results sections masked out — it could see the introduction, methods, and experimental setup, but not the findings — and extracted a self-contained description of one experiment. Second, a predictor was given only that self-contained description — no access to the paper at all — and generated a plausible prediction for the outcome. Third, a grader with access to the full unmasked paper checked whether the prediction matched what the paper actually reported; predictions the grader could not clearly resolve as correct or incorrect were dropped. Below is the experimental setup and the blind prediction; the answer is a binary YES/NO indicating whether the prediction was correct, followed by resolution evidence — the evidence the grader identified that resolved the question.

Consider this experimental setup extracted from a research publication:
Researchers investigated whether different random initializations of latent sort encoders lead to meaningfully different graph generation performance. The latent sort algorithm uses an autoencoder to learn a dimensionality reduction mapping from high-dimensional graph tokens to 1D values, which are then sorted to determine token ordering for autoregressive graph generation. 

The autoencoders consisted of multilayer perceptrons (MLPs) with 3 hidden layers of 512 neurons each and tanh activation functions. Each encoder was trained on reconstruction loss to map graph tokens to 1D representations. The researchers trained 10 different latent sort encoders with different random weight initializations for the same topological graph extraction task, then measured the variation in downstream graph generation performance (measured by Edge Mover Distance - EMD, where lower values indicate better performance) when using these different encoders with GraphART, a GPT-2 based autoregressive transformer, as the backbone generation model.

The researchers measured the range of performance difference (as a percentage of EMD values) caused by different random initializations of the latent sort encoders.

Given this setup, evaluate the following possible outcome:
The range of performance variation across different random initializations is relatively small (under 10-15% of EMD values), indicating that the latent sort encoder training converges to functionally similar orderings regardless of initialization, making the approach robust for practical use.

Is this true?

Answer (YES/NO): YES